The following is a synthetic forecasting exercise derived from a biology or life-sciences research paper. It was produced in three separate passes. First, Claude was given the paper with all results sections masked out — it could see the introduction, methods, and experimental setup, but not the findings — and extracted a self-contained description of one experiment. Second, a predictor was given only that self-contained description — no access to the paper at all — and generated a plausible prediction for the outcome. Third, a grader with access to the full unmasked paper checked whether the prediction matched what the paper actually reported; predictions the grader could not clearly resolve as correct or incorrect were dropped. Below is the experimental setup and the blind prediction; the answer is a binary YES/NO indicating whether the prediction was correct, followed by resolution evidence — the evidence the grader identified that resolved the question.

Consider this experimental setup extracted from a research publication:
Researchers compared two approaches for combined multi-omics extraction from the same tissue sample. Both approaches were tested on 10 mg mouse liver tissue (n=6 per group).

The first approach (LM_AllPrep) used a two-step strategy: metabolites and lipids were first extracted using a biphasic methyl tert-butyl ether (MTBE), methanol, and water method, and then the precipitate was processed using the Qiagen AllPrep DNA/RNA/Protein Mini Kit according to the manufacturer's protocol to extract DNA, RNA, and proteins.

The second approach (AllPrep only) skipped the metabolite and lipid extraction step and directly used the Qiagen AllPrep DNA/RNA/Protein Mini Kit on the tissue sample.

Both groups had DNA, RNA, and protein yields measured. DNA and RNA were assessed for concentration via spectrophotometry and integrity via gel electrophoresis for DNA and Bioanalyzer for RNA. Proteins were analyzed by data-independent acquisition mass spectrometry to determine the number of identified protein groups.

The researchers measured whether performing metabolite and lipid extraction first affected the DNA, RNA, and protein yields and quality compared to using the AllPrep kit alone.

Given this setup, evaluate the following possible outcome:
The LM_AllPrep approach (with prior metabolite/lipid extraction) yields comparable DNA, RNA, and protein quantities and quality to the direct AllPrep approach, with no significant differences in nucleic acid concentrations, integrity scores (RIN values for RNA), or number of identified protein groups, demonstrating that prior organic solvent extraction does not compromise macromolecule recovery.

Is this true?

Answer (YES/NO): NO